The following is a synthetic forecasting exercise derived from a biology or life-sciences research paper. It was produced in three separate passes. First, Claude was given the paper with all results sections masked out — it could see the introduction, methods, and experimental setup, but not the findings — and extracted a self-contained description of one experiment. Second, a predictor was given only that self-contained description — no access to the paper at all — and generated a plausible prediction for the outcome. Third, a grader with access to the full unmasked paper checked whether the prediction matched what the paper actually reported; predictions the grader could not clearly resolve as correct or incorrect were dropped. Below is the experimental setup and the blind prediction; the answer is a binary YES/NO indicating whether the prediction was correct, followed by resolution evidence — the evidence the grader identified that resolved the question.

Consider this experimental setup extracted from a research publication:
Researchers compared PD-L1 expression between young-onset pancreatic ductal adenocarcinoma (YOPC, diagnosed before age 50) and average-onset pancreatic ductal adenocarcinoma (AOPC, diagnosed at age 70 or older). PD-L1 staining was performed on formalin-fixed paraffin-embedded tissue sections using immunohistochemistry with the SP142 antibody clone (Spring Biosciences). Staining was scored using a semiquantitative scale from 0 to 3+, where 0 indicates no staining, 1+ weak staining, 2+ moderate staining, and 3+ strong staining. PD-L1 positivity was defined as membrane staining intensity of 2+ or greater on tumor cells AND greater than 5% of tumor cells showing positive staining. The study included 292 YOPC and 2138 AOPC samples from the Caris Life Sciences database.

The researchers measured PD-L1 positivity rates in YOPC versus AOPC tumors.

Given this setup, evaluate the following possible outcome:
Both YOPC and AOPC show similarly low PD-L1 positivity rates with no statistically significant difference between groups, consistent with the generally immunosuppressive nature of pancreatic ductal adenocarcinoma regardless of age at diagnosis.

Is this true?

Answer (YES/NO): YES